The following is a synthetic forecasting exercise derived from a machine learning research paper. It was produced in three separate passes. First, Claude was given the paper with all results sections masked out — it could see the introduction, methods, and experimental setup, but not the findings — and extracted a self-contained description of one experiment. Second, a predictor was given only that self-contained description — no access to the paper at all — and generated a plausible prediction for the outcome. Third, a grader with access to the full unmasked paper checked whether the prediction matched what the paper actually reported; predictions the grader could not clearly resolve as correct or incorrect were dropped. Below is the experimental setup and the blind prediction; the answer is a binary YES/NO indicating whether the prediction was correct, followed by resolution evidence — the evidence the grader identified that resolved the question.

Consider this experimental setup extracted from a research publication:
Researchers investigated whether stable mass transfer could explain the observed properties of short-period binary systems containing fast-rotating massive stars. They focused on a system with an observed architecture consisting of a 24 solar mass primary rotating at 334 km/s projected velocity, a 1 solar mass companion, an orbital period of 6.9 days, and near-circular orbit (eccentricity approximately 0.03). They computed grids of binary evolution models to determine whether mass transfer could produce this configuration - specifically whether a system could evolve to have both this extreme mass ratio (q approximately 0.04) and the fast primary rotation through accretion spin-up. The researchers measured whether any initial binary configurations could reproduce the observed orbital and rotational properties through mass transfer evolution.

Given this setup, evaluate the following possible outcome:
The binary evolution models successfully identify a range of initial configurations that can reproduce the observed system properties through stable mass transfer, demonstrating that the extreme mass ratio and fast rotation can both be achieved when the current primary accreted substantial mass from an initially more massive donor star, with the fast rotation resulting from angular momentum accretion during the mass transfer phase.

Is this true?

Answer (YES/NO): NO